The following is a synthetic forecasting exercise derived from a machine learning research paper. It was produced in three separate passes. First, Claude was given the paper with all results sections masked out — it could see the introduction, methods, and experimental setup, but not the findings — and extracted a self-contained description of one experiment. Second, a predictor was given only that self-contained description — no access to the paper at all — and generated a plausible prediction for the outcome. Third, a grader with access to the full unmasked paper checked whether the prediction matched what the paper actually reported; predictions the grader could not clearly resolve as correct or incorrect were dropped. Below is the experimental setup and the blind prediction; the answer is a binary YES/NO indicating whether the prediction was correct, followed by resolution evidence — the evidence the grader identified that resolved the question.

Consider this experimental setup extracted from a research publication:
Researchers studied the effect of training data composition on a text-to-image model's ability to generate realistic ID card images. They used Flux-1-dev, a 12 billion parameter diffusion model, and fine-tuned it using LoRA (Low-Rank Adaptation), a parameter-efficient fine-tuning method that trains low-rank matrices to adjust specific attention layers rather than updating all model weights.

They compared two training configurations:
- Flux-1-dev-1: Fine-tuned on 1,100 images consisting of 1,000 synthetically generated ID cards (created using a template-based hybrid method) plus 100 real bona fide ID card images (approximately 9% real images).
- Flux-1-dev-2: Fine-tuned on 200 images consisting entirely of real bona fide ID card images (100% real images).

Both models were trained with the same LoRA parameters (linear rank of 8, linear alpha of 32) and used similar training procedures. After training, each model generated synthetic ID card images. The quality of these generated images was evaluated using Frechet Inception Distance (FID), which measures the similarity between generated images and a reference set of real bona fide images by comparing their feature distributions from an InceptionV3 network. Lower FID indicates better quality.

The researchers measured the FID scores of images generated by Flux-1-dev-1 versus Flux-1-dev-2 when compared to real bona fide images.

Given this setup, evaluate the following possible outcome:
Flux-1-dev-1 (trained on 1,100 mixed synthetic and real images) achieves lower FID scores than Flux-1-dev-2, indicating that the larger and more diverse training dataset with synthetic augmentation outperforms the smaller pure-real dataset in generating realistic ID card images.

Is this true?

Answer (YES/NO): NO